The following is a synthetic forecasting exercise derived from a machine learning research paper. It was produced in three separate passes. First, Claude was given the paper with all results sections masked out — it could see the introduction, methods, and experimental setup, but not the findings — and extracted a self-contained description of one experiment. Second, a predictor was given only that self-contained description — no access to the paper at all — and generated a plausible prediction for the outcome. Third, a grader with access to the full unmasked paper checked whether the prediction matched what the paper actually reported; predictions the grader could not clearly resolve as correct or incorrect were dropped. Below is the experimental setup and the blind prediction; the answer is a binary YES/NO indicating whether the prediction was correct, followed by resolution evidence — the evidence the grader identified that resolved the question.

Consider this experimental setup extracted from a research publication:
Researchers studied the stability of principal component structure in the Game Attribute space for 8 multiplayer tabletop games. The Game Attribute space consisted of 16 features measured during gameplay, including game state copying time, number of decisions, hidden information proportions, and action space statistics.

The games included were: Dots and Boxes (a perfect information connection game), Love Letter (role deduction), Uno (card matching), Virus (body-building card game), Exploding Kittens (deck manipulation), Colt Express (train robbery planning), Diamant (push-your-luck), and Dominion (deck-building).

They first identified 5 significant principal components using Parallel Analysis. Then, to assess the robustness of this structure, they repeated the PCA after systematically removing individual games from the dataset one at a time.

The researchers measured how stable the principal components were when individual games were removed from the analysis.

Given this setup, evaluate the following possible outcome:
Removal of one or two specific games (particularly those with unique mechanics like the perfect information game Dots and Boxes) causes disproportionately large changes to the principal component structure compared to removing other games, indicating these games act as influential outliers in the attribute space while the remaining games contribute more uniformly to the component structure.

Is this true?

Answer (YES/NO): NO